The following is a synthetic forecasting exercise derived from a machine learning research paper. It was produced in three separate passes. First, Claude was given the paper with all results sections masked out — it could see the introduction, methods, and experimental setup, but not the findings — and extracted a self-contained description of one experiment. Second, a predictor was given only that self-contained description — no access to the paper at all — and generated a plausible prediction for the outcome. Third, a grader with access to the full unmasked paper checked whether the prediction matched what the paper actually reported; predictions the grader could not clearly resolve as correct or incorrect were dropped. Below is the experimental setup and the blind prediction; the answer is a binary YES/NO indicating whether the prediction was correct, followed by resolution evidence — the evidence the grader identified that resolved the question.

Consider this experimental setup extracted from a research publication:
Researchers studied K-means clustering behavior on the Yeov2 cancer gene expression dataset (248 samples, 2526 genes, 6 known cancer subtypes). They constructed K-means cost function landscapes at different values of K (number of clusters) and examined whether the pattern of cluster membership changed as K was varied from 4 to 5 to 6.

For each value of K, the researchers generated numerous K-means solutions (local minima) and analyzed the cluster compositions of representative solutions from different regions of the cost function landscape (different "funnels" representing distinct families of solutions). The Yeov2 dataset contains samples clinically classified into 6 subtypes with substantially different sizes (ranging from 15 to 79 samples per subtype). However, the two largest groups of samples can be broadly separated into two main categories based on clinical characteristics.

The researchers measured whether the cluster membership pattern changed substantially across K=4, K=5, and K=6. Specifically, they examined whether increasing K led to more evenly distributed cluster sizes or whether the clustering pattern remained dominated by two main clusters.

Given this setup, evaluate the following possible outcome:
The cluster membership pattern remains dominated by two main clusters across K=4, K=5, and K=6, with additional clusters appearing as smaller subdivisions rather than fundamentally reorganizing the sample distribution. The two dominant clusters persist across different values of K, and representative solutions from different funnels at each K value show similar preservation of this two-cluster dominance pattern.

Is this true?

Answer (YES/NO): YES